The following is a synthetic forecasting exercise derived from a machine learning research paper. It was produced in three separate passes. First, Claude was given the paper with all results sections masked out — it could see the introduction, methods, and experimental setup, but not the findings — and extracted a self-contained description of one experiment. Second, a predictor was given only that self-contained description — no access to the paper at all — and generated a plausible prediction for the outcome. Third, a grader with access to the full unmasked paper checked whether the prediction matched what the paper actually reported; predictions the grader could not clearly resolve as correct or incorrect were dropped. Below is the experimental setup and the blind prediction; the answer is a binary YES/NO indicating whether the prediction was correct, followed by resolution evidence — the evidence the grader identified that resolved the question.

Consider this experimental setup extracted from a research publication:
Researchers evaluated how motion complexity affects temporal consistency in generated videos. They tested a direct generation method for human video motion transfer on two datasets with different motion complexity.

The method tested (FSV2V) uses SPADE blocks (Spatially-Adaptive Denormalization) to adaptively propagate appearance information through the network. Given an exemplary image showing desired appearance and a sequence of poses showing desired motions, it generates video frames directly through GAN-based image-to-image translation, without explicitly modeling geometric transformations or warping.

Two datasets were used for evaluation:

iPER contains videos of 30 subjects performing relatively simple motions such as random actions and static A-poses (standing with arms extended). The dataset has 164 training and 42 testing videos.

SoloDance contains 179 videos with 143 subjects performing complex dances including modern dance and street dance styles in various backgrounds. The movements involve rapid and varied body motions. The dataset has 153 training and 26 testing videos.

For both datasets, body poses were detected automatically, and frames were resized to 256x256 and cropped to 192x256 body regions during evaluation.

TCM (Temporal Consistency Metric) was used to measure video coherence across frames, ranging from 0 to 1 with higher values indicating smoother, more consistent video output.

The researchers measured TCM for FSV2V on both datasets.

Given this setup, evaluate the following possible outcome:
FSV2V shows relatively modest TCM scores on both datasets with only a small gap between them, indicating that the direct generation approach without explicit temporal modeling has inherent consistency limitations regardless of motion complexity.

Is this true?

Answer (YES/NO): NO